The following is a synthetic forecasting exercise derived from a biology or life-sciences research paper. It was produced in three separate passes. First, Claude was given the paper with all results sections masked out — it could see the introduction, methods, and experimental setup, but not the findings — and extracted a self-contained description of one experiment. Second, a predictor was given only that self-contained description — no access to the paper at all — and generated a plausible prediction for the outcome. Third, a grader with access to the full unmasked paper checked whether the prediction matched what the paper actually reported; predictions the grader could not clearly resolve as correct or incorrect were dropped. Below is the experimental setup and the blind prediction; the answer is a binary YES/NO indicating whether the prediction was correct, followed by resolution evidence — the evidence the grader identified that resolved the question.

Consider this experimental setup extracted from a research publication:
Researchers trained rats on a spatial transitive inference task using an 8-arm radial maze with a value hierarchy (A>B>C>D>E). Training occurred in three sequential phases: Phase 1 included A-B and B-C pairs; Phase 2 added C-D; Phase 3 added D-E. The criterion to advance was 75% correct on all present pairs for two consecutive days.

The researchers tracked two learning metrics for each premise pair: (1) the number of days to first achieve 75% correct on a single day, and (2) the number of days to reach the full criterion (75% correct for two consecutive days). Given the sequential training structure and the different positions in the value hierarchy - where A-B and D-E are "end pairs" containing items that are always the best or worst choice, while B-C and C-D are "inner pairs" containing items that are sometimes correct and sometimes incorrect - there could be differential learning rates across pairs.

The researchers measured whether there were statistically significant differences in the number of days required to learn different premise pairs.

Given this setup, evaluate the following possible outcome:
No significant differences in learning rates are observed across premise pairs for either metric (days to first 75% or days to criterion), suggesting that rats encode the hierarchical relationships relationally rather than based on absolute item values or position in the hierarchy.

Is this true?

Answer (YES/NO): YES